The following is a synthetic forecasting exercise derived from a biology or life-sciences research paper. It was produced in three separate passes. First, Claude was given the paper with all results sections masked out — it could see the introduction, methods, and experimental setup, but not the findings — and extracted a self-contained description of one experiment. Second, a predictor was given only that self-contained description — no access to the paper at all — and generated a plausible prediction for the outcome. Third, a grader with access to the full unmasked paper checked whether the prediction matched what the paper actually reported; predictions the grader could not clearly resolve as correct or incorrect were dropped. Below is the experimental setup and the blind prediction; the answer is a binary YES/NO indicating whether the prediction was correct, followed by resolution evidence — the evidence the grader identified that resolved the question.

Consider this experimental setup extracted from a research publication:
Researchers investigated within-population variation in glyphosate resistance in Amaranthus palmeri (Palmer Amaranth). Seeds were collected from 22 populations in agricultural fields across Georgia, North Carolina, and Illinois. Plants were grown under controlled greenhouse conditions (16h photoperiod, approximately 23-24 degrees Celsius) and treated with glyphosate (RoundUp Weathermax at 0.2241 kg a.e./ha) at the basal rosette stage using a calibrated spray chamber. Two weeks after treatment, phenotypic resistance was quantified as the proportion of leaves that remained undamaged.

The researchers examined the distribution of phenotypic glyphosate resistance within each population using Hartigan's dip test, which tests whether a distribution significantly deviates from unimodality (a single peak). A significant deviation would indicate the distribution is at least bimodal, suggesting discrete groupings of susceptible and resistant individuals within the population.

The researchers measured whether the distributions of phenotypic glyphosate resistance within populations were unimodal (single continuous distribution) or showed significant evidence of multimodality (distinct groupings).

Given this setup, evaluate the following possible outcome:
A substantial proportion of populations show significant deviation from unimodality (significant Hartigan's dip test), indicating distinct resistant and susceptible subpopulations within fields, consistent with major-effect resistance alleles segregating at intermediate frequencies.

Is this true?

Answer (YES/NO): YES